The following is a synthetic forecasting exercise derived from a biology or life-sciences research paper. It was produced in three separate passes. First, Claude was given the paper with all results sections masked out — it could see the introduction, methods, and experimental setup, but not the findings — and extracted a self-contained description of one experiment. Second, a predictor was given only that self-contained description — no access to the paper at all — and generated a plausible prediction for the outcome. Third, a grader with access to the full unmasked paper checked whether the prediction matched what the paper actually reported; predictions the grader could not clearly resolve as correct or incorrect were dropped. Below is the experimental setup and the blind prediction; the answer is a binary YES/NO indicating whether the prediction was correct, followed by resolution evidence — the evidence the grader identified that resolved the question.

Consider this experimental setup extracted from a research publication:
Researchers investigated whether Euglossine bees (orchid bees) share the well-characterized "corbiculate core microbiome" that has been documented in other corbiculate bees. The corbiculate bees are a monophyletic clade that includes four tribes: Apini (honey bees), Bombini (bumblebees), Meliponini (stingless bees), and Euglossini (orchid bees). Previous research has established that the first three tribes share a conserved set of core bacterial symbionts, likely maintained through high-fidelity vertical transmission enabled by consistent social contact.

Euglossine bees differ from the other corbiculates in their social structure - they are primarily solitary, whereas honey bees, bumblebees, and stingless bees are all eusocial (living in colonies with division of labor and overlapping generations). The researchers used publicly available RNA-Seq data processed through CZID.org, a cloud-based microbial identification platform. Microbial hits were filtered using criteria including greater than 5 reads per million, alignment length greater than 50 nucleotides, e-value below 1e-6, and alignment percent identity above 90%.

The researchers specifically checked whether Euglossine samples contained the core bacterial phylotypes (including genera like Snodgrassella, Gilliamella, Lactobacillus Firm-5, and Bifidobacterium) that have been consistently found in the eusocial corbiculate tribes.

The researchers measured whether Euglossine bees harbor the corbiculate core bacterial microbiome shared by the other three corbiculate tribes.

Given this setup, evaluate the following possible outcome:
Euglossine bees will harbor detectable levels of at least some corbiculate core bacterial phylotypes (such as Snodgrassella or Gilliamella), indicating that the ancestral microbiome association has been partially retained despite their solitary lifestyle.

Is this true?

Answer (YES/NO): NO